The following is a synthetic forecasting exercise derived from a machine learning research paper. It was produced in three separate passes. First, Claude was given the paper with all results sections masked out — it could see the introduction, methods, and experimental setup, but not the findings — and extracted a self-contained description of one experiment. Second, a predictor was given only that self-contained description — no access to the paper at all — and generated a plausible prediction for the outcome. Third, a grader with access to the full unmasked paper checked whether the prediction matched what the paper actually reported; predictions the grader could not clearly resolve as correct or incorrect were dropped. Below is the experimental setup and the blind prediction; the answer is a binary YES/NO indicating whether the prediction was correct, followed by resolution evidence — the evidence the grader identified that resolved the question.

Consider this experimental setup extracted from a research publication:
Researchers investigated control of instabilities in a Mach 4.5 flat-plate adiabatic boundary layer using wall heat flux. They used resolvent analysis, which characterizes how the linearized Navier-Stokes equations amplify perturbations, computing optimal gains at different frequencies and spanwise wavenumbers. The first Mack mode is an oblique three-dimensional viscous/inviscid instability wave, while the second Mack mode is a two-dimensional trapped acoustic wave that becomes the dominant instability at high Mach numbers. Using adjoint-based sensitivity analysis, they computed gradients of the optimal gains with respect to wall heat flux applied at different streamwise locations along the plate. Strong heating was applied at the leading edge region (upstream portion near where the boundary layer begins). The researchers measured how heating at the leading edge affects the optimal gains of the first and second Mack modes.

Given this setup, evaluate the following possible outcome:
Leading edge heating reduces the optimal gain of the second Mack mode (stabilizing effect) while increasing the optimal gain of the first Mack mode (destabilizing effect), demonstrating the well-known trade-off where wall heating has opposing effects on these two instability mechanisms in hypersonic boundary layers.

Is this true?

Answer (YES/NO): NO